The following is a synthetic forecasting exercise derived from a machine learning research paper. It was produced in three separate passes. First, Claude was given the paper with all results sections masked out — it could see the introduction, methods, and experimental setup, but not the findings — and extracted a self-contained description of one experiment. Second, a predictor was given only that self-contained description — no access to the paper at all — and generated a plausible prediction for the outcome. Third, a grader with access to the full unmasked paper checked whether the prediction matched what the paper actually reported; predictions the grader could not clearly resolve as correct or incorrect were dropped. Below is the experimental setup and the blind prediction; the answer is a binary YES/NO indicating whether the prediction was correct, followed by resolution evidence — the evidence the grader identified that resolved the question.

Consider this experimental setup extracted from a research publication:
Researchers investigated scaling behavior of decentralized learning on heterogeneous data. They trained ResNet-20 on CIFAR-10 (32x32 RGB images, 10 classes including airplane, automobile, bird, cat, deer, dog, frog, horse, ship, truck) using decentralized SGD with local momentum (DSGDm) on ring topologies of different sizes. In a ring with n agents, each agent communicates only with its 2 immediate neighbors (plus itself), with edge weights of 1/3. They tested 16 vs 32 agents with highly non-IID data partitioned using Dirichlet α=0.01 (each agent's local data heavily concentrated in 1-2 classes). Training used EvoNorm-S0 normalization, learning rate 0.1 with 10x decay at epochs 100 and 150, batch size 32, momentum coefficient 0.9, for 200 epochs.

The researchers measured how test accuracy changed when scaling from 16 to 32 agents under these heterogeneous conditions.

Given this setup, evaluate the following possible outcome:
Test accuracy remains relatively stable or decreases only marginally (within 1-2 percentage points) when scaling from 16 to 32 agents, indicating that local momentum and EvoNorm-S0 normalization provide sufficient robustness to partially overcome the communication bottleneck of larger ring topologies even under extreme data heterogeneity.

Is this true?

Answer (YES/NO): NO